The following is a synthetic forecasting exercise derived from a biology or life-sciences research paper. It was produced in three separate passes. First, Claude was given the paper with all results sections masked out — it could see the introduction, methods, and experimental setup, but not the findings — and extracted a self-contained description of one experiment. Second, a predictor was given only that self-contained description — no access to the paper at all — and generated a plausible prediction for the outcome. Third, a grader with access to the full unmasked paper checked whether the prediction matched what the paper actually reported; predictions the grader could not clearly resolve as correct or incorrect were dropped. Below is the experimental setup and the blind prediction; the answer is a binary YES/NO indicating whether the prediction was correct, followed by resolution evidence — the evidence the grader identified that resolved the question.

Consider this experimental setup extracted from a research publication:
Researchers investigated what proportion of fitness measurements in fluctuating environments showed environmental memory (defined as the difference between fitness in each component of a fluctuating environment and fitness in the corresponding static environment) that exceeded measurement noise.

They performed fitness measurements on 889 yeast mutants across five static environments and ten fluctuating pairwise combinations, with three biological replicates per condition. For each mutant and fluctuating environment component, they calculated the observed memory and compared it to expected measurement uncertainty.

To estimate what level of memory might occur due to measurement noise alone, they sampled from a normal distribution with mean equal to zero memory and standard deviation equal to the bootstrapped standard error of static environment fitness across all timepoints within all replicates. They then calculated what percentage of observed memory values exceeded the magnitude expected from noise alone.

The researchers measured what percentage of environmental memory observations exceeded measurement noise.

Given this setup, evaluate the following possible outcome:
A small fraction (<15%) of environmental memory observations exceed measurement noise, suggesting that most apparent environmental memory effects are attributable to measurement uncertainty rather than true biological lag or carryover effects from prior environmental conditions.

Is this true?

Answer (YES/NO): NO